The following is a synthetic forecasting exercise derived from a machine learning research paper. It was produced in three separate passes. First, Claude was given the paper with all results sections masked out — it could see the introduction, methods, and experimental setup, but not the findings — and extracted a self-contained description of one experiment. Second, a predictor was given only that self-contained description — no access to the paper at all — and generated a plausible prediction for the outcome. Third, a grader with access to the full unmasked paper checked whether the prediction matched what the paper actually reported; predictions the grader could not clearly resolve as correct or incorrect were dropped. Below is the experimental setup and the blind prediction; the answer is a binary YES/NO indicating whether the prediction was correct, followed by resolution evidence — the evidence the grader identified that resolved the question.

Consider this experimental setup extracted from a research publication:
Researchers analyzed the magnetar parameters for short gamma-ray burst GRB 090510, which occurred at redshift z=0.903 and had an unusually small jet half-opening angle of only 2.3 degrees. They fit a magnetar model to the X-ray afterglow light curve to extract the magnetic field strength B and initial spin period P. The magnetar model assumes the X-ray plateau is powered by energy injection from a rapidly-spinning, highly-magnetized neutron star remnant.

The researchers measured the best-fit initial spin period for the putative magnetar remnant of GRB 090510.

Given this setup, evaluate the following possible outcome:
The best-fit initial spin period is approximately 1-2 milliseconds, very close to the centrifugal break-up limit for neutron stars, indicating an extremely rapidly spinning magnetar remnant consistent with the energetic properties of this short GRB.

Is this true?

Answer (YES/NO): NO